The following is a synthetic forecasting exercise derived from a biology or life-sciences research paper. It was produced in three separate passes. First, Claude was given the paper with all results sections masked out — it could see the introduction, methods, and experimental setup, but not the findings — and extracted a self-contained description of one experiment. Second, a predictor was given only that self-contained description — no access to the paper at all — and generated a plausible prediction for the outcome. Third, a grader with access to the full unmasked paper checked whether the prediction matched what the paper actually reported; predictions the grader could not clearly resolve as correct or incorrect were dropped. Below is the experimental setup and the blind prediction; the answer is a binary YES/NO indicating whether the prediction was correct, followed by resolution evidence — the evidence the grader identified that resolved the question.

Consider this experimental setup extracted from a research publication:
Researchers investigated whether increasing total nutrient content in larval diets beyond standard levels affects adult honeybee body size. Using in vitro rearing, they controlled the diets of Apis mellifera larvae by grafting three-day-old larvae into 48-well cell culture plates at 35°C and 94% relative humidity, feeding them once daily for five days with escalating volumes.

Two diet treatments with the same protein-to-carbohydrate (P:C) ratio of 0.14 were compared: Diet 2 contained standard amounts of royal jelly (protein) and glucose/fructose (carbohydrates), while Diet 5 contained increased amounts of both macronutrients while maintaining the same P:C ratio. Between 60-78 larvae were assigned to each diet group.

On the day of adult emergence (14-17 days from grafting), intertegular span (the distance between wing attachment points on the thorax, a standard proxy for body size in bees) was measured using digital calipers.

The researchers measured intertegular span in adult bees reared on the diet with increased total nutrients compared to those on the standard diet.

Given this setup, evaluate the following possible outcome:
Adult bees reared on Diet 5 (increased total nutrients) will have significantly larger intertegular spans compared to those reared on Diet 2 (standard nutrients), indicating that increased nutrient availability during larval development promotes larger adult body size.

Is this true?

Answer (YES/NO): NO